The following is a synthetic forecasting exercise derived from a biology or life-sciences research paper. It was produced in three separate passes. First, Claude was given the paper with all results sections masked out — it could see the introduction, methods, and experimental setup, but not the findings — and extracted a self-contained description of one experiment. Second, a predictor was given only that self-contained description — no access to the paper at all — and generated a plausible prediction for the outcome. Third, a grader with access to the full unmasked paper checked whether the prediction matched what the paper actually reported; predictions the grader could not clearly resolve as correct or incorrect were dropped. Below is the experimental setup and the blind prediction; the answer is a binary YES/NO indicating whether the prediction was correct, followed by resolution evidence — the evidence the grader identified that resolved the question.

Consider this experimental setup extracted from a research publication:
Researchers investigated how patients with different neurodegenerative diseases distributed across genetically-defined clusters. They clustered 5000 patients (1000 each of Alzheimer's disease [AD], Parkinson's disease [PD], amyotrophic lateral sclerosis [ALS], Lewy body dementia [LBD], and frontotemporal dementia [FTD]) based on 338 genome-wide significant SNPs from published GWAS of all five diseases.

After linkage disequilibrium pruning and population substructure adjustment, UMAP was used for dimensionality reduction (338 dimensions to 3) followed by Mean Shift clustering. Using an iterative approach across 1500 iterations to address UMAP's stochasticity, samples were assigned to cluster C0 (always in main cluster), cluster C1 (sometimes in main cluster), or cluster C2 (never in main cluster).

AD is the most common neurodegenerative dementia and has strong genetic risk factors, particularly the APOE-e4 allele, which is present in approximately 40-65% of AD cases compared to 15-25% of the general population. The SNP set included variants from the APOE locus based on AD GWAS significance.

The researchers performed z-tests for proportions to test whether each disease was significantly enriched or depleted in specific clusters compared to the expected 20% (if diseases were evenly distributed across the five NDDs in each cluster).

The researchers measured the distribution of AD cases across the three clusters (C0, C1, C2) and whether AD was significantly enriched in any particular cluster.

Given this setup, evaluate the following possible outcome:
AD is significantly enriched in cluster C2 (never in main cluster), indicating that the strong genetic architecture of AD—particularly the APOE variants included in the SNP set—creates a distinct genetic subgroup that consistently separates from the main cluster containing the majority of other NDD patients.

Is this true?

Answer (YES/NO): NO